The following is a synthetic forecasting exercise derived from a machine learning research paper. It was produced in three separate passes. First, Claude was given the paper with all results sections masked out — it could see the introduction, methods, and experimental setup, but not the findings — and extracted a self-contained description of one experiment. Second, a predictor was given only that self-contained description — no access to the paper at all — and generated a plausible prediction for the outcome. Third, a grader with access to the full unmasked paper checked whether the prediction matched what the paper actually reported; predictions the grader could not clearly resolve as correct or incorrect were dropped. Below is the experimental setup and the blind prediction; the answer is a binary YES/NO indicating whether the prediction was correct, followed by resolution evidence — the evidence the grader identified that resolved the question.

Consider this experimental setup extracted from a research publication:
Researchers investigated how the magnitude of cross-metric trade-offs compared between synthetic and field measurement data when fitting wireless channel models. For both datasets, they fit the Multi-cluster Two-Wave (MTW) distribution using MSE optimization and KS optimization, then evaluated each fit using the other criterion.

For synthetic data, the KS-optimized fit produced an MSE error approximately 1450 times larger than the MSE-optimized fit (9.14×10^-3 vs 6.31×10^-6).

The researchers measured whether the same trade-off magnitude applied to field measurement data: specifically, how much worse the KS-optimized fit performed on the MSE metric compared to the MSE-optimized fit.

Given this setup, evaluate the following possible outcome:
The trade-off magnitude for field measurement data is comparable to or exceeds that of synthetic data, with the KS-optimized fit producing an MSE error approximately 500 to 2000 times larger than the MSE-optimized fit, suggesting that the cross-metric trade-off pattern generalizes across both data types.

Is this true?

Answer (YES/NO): NO